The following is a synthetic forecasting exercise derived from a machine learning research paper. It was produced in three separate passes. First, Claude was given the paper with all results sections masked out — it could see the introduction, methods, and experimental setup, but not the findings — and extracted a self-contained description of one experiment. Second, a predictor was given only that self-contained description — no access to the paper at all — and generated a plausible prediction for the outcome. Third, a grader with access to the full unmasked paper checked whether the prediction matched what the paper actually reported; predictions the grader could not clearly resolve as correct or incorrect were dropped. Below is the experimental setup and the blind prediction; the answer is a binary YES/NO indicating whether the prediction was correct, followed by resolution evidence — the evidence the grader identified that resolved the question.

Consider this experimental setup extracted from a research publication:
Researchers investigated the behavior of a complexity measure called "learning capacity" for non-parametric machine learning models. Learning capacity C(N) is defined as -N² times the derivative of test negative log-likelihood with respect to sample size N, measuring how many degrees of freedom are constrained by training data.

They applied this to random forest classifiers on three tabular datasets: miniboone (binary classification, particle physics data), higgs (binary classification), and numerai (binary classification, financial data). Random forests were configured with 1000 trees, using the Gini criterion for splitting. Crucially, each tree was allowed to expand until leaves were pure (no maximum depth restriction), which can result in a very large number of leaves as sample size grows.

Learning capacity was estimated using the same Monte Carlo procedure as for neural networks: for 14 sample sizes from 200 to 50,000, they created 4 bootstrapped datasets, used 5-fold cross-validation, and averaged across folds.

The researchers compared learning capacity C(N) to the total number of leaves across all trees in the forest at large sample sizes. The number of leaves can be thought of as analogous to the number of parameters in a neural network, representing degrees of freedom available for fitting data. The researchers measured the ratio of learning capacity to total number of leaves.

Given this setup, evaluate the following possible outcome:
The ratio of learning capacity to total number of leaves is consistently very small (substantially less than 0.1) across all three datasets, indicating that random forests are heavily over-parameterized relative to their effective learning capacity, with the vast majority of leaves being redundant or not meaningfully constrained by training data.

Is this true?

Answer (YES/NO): YES